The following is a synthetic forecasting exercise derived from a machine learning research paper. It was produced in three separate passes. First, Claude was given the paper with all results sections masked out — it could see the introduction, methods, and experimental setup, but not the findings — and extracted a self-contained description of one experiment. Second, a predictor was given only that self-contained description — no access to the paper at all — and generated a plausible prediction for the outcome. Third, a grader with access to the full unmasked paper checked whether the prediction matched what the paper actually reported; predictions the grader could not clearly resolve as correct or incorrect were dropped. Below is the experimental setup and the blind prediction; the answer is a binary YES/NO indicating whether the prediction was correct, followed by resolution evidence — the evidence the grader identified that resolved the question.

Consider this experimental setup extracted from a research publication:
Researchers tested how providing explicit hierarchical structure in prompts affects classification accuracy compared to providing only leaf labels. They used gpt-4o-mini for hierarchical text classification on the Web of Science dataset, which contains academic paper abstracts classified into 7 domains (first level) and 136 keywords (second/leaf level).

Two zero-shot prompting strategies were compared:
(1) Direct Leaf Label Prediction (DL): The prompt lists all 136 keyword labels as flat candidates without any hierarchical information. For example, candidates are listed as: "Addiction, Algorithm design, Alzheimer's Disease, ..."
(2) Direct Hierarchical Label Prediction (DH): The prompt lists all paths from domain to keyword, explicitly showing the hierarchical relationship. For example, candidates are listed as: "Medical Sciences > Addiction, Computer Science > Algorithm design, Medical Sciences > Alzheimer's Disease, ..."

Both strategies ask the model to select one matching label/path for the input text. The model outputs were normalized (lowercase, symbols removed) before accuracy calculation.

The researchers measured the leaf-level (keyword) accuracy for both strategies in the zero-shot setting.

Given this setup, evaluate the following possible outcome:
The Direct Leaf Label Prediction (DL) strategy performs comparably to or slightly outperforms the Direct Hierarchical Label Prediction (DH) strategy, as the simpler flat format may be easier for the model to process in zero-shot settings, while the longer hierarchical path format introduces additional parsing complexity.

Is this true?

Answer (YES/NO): NO